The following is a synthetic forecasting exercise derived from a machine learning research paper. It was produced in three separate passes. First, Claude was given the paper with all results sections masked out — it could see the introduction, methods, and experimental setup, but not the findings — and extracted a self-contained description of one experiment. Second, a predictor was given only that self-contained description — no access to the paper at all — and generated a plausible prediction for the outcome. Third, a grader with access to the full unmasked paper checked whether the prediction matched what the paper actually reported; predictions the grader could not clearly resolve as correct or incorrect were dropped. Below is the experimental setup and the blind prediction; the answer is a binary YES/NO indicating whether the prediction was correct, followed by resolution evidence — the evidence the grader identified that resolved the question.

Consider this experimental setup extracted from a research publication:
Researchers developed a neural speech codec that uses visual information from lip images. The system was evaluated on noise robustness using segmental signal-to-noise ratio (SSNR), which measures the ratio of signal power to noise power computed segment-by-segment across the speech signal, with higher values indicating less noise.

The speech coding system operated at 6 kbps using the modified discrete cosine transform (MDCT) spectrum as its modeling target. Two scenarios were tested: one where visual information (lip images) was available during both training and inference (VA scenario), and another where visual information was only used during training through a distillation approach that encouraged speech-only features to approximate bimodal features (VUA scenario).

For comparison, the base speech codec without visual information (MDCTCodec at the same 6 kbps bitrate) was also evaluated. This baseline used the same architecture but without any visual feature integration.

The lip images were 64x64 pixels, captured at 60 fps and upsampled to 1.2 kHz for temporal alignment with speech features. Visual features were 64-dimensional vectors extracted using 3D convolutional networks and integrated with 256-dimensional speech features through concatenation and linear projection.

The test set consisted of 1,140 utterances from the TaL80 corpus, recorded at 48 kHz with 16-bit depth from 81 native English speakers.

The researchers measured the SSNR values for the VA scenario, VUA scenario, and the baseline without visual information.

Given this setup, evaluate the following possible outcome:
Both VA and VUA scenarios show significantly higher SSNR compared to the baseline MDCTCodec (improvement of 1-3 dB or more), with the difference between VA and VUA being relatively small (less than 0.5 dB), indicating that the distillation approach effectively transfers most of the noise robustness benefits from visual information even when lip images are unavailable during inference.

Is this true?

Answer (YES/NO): NO